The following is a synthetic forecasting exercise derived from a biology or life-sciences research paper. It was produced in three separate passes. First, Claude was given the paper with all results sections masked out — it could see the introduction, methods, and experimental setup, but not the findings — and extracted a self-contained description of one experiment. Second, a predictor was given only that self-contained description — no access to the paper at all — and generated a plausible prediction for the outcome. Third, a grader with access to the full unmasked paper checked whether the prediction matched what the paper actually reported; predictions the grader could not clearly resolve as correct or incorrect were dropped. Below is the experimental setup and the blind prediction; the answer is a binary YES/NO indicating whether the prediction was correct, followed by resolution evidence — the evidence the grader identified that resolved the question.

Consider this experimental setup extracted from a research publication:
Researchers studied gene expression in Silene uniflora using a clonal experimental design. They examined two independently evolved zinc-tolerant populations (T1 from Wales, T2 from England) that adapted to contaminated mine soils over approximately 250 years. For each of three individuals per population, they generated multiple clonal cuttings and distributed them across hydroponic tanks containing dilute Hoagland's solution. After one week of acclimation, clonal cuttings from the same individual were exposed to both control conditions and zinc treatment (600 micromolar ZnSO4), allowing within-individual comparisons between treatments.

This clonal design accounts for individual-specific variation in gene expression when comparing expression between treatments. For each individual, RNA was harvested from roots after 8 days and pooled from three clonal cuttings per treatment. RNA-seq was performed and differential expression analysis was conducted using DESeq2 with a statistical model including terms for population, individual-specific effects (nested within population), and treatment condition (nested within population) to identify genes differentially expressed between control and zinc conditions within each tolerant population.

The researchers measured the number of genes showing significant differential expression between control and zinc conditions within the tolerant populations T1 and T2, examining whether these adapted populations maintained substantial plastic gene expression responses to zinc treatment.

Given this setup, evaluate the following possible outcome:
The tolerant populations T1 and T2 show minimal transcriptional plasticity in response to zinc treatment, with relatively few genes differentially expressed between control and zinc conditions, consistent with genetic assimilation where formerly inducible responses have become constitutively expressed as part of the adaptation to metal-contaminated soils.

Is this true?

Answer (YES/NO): NO